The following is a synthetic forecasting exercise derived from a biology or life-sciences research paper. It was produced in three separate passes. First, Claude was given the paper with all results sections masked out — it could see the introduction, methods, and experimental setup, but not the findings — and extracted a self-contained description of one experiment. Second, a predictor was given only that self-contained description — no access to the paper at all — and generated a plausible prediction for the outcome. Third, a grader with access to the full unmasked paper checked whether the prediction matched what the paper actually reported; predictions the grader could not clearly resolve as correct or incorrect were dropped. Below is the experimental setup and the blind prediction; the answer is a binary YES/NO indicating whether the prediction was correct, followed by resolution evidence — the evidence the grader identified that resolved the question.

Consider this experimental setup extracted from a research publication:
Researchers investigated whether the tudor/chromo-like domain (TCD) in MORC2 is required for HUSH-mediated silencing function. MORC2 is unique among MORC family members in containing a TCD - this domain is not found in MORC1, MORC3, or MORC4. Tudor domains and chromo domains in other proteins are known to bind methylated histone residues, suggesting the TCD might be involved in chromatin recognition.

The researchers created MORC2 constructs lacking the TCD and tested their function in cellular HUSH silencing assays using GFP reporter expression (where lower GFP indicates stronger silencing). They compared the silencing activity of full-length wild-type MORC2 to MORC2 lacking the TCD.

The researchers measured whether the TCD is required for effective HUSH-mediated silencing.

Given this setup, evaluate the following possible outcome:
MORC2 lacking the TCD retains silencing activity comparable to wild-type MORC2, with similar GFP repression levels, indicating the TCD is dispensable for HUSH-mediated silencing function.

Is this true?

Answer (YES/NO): YES